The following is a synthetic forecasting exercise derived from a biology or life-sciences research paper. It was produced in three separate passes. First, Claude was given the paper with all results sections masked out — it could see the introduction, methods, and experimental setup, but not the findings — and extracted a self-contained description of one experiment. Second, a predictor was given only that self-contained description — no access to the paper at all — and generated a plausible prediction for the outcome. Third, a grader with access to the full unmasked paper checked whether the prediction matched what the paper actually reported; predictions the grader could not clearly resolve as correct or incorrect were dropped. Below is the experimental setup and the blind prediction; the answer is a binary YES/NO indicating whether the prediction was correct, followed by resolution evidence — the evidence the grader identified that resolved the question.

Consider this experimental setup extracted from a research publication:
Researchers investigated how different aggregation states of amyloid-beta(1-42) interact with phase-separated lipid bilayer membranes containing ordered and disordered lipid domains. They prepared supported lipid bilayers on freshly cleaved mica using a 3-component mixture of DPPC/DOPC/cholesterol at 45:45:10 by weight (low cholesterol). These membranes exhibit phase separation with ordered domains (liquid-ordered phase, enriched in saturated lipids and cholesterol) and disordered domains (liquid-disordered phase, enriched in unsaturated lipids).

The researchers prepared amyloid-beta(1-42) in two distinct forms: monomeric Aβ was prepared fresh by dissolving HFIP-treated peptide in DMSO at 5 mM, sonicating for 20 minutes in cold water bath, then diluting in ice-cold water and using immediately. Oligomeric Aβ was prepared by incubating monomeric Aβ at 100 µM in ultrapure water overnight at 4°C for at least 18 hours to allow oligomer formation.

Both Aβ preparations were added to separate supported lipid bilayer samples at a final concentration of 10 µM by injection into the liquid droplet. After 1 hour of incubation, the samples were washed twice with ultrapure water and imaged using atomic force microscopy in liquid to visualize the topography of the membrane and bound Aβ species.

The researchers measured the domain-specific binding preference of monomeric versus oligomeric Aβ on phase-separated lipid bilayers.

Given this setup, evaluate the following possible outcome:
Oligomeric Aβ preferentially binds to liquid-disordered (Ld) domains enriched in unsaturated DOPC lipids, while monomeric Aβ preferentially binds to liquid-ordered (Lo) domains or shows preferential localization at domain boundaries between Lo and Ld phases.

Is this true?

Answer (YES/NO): NO